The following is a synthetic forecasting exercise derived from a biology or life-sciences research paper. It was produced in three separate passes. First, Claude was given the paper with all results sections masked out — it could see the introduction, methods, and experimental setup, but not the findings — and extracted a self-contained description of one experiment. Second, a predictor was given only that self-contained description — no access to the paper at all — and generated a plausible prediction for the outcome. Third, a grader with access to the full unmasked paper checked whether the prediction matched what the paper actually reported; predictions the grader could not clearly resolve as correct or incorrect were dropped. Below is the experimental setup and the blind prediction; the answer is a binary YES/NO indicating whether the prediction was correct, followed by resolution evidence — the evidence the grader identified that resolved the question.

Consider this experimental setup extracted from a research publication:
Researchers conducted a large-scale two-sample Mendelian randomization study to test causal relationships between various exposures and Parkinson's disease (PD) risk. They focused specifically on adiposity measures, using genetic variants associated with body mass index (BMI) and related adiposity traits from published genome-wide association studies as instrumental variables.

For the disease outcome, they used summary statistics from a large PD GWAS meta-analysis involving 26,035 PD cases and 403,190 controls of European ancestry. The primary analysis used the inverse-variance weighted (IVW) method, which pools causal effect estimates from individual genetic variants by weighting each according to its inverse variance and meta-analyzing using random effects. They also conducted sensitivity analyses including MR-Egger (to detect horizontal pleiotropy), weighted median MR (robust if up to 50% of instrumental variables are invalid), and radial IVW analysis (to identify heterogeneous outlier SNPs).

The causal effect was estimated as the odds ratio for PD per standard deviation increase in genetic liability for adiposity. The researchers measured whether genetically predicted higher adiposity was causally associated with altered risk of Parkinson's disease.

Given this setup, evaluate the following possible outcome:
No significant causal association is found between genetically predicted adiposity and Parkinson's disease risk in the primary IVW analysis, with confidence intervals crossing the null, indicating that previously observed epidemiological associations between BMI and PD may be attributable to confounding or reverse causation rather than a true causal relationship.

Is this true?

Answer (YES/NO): NO